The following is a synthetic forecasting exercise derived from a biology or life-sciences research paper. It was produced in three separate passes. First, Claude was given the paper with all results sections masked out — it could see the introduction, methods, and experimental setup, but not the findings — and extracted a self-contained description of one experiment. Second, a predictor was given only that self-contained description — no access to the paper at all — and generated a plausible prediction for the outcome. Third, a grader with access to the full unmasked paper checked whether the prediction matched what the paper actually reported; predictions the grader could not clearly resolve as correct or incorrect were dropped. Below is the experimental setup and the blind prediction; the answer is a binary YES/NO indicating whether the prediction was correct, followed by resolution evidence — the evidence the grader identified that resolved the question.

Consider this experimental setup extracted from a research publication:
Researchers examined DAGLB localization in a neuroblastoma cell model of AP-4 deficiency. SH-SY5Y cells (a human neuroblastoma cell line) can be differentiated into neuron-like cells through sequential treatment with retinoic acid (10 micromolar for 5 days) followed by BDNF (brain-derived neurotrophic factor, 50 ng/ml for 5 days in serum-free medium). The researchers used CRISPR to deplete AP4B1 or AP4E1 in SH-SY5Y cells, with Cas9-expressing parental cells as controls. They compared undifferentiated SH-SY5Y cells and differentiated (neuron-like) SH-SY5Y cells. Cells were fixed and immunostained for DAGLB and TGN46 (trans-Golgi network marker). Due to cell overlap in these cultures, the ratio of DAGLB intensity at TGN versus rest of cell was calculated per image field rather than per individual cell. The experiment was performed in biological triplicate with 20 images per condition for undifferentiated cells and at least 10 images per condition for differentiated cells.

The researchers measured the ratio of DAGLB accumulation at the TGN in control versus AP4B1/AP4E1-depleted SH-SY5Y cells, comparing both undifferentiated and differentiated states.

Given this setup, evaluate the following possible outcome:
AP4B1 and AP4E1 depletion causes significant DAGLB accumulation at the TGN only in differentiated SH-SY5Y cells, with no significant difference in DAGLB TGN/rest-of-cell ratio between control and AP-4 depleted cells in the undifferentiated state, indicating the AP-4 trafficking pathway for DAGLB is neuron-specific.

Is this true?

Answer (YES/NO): NO